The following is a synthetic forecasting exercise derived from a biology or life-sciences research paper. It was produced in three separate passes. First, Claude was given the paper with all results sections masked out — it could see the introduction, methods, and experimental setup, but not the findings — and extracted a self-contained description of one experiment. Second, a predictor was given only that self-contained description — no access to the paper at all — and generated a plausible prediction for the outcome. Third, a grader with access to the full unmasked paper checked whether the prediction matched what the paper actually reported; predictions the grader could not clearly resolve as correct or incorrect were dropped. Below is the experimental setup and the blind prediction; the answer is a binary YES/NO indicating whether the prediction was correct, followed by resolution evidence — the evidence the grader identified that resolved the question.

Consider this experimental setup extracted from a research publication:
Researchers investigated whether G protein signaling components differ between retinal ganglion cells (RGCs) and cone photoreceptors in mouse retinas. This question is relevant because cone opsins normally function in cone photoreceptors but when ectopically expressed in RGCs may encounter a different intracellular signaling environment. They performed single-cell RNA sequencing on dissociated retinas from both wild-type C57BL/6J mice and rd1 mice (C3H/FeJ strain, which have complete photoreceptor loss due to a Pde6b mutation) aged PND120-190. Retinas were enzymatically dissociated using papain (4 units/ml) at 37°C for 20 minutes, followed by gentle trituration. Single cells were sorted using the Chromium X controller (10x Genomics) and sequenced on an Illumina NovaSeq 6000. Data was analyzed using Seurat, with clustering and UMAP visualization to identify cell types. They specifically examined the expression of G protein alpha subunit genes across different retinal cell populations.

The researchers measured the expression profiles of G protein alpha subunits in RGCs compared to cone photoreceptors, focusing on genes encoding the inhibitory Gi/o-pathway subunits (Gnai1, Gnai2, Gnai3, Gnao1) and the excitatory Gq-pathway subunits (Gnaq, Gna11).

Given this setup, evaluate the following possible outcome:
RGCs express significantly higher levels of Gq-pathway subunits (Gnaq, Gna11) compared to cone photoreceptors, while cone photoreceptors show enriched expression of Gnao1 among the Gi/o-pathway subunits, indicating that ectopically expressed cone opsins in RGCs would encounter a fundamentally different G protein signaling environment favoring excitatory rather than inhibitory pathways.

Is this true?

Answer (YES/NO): NO